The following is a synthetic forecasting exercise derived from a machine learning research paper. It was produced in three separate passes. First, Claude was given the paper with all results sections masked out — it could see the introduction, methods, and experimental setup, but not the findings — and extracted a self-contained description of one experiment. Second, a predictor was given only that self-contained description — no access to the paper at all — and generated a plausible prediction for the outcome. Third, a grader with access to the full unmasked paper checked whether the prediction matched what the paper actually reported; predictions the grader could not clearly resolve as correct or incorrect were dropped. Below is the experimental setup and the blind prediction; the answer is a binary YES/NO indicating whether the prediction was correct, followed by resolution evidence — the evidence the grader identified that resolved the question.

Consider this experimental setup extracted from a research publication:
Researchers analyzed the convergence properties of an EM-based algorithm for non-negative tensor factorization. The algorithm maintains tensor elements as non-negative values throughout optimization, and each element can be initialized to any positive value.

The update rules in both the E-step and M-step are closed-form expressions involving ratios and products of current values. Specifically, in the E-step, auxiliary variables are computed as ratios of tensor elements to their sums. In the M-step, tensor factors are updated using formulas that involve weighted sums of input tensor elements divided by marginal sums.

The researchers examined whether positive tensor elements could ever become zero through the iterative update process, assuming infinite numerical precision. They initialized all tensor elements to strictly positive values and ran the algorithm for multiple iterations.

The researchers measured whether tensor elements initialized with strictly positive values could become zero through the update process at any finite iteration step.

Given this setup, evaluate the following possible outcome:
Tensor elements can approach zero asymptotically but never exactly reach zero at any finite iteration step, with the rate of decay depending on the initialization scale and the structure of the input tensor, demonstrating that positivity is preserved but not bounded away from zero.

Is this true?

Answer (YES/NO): NO